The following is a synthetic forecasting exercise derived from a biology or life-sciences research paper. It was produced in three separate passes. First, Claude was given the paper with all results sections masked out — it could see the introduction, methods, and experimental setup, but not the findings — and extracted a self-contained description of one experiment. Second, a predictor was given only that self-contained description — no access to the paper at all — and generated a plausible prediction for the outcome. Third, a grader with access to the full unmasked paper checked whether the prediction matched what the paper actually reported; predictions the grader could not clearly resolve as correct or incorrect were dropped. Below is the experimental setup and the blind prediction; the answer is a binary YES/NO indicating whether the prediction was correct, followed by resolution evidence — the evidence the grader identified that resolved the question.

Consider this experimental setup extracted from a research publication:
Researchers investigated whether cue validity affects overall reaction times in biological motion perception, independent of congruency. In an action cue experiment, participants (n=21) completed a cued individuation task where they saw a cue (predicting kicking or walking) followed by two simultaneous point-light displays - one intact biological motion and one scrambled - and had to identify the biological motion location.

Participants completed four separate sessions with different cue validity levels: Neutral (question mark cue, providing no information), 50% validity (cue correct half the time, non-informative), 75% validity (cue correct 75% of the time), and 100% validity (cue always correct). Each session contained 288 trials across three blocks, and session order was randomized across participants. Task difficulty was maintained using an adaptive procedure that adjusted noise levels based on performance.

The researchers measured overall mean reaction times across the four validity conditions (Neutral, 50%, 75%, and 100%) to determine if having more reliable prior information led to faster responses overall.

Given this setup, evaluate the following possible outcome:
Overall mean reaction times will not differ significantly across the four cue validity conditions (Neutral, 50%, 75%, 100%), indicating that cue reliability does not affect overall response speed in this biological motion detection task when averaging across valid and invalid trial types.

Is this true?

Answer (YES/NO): YES